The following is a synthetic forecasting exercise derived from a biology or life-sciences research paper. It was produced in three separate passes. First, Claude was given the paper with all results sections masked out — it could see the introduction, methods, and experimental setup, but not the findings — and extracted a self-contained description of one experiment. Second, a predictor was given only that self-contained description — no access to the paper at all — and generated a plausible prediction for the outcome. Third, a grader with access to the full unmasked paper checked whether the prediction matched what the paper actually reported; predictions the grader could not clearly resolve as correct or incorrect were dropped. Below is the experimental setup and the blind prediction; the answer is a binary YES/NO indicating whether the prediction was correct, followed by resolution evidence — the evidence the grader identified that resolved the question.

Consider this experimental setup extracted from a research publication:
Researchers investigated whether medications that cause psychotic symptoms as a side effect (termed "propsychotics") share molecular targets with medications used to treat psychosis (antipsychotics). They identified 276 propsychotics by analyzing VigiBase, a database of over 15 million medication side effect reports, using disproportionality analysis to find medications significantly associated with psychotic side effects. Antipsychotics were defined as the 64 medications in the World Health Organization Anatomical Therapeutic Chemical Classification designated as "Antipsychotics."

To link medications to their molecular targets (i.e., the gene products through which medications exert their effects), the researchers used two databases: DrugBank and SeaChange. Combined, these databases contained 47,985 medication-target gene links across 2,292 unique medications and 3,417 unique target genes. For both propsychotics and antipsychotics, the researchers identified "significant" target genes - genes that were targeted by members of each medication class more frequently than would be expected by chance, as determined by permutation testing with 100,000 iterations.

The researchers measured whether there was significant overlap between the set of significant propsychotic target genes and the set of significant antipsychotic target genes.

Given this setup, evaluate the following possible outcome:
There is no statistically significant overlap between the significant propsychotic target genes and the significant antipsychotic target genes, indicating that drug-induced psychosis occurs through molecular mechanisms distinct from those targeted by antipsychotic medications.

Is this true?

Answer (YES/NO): NO